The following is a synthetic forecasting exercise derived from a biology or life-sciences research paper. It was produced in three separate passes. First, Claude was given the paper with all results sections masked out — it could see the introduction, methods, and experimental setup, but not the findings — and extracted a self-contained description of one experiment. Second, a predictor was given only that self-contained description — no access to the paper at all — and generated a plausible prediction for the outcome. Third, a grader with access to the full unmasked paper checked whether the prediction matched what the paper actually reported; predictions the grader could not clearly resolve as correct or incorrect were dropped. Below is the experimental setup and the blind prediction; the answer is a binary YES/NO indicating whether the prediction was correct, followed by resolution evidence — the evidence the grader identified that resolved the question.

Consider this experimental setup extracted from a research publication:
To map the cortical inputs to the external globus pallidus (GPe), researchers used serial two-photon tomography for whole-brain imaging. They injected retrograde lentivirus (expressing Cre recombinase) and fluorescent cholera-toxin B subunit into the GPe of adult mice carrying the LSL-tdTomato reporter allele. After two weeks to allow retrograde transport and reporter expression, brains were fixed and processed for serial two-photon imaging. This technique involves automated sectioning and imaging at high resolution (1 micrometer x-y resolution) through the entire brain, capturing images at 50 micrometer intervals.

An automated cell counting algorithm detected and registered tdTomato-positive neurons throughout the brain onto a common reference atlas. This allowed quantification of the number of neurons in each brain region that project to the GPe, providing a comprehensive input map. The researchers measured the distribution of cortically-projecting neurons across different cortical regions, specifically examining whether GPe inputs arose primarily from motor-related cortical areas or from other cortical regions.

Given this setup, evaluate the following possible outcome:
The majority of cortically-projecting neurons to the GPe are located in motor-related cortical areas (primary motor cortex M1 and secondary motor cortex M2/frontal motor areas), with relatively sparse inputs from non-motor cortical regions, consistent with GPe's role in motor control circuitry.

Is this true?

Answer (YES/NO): NO